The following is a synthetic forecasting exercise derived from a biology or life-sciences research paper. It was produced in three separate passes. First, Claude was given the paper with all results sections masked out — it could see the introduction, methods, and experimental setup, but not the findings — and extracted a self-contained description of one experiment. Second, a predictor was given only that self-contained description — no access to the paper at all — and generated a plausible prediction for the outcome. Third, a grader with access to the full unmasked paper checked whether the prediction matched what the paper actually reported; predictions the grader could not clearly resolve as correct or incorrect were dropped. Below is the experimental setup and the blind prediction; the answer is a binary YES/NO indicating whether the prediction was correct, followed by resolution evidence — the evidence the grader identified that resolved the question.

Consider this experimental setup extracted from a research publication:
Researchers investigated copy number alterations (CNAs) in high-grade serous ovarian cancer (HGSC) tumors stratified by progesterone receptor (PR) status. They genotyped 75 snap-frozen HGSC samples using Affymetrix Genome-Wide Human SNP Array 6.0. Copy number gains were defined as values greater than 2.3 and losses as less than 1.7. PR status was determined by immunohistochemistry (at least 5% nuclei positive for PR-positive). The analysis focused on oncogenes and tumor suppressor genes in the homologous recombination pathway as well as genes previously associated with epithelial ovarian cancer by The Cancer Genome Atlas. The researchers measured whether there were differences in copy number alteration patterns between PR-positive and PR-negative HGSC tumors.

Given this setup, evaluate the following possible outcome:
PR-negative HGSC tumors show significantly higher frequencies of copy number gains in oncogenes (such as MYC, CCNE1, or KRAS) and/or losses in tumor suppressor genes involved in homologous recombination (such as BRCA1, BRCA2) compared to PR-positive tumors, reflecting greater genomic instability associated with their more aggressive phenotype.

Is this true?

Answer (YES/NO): NO